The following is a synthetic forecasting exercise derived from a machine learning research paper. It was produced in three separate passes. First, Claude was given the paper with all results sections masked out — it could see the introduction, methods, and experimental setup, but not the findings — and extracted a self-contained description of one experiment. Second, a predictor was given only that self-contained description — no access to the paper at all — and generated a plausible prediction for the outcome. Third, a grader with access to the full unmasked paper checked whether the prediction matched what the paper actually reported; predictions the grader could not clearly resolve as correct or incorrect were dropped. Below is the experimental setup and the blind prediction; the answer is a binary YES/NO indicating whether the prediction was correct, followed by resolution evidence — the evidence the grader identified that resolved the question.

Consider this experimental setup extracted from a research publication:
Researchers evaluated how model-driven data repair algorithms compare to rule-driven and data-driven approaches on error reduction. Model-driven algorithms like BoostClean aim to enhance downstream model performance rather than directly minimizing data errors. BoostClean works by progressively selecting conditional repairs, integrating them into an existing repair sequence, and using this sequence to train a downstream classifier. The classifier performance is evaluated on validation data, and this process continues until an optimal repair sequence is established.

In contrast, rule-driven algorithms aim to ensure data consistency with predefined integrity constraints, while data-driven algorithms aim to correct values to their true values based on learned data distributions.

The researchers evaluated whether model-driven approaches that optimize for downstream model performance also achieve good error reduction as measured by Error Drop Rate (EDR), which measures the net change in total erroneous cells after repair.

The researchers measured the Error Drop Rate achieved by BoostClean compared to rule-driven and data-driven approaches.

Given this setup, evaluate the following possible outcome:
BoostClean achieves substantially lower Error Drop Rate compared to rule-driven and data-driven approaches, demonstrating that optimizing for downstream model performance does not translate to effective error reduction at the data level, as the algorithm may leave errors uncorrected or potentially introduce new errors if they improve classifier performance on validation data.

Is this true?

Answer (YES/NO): YES